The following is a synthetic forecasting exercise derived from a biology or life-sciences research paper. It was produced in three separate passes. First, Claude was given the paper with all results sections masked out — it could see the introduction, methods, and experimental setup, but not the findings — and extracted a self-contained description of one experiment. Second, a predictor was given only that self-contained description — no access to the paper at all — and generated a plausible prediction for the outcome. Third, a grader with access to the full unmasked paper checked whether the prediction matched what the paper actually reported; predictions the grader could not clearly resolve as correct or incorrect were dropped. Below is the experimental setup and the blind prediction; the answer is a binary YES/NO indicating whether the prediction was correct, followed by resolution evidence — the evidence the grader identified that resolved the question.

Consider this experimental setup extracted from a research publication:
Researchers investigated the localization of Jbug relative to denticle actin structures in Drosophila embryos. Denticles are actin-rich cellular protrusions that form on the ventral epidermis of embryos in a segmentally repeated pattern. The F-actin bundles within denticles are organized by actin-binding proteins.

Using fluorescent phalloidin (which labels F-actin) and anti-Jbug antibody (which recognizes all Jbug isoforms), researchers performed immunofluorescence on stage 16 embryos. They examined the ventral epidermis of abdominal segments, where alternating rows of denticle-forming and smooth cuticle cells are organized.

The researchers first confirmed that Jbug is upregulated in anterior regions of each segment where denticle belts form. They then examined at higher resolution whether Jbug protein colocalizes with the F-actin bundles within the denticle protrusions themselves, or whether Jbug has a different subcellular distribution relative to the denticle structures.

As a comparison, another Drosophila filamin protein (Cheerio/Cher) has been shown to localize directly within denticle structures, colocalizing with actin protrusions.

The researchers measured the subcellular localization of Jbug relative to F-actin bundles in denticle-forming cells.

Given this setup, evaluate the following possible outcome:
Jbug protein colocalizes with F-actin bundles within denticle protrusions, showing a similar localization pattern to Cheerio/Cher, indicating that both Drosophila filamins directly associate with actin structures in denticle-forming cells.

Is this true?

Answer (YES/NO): NO